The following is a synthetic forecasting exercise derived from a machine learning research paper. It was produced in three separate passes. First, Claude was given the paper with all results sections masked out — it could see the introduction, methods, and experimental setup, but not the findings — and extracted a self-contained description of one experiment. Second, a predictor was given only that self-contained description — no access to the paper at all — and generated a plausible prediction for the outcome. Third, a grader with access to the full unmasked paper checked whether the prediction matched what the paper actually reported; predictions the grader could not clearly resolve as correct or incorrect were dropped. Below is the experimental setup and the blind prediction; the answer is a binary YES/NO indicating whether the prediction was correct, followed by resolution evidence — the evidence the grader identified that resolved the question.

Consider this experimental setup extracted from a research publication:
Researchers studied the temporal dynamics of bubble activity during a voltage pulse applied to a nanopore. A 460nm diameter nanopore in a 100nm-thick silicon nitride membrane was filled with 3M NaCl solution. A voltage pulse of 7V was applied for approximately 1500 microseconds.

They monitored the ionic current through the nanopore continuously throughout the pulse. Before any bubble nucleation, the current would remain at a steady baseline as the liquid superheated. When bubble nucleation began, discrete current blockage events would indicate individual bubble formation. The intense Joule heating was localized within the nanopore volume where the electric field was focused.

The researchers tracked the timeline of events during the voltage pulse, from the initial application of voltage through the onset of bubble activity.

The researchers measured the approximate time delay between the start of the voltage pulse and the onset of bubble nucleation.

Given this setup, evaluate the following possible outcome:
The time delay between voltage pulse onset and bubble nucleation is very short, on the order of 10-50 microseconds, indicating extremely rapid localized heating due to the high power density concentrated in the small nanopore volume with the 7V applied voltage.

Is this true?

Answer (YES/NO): YES